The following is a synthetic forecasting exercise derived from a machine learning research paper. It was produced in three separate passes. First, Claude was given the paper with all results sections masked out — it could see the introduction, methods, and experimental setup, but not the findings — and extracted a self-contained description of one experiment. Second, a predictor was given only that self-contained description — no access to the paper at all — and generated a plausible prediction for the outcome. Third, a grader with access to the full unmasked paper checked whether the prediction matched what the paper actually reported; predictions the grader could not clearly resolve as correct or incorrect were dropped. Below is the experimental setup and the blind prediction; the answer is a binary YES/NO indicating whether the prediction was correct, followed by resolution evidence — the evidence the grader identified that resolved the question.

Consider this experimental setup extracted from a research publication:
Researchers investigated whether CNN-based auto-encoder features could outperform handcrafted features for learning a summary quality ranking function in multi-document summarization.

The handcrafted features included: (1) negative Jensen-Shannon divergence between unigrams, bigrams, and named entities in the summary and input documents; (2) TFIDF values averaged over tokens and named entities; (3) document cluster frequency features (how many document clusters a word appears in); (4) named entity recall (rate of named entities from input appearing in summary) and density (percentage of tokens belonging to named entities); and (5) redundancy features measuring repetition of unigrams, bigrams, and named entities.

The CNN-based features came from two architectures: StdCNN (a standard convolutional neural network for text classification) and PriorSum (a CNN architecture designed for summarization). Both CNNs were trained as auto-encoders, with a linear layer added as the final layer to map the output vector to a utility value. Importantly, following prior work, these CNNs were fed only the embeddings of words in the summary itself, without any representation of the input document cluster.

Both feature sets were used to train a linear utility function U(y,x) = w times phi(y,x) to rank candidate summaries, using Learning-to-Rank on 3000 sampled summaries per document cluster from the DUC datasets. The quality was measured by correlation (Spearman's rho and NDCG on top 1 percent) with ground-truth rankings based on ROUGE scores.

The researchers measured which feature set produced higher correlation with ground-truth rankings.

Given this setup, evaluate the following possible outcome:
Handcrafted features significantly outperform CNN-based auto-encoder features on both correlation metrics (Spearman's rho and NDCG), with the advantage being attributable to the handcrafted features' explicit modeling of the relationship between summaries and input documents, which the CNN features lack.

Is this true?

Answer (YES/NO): YES